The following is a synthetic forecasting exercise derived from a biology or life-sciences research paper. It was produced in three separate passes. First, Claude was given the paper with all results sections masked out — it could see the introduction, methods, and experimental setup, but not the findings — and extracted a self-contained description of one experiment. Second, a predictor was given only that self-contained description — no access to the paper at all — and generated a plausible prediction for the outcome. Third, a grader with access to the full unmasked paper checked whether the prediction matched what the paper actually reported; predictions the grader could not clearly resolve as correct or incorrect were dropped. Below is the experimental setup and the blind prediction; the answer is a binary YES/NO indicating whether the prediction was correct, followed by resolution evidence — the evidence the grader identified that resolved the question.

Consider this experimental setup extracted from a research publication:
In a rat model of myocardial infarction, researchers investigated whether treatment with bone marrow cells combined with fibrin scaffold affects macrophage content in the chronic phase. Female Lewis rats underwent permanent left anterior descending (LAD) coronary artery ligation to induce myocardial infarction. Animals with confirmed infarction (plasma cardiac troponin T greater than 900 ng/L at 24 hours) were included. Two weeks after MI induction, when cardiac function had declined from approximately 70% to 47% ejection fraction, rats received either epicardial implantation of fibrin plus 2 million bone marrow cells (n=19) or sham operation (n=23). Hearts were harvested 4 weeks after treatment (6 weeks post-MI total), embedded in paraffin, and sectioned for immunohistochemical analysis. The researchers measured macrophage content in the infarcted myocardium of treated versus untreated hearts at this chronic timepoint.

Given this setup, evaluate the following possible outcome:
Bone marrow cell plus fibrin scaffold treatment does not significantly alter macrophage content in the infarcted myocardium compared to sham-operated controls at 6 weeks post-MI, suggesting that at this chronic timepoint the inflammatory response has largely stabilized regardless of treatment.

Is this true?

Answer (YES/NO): YES